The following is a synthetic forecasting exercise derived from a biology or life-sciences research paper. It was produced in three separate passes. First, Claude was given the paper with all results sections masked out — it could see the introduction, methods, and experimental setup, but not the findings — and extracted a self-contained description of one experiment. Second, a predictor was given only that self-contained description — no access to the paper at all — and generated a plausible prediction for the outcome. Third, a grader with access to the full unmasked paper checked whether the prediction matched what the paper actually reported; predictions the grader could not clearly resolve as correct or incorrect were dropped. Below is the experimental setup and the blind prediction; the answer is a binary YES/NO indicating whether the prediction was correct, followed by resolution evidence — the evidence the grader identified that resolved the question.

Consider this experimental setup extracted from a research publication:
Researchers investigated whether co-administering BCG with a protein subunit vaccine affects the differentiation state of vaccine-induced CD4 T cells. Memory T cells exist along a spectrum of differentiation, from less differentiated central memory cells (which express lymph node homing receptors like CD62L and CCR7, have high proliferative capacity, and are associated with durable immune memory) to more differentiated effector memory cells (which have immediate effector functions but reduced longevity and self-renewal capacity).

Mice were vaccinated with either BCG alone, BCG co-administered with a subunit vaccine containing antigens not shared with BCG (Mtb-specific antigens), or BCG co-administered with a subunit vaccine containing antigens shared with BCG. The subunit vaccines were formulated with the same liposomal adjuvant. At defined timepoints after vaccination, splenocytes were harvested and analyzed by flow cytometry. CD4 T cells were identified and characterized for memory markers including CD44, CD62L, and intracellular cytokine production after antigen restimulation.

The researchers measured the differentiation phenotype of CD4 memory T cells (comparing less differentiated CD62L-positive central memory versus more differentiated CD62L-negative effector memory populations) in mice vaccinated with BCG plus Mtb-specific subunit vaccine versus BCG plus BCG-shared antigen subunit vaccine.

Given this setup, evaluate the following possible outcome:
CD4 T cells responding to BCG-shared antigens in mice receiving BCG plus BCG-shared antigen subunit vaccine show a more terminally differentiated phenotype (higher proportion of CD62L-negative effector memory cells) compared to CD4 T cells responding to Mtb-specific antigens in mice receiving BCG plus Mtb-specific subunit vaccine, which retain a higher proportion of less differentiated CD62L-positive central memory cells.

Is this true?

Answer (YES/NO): NO